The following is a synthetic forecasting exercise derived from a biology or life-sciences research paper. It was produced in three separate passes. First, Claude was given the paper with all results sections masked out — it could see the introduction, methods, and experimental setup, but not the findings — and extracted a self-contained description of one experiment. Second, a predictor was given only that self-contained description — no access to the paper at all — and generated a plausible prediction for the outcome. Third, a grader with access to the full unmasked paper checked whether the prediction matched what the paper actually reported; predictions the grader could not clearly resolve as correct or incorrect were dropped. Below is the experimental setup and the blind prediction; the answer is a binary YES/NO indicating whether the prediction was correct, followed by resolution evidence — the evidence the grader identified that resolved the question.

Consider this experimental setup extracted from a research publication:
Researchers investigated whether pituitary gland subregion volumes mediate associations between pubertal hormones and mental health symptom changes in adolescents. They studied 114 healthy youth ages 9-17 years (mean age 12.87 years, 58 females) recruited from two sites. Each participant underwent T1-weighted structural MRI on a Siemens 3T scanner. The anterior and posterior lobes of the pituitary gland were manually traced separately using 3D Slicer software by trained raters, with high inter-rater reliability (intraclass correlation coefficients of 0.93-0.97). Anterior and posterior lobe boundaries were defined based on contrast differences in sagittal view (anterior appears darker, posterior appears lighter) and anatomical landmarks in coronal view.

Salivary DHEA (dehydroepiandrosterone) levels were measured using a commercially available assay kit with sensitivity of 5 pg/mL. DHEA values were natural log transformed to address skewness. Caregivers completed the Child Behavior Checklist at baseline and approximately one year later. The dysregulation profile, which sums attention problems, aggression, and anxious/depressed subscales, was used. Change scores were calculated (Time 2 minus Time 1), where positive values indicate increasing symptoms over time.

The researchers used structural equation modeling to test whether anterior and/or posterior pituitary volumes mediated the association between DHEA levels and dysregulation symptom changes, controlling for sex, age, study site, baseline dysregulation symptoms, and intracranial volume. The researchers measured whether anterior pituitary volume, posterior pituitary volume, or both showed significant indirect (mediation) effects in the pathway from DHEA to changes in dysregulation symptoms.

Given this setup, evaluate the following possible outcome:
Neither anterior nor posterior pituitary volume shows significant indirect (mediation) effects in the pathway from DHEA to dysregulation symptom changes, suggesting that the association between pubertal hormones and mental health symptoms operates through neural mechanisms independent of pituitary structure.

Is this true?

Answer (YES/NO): NO